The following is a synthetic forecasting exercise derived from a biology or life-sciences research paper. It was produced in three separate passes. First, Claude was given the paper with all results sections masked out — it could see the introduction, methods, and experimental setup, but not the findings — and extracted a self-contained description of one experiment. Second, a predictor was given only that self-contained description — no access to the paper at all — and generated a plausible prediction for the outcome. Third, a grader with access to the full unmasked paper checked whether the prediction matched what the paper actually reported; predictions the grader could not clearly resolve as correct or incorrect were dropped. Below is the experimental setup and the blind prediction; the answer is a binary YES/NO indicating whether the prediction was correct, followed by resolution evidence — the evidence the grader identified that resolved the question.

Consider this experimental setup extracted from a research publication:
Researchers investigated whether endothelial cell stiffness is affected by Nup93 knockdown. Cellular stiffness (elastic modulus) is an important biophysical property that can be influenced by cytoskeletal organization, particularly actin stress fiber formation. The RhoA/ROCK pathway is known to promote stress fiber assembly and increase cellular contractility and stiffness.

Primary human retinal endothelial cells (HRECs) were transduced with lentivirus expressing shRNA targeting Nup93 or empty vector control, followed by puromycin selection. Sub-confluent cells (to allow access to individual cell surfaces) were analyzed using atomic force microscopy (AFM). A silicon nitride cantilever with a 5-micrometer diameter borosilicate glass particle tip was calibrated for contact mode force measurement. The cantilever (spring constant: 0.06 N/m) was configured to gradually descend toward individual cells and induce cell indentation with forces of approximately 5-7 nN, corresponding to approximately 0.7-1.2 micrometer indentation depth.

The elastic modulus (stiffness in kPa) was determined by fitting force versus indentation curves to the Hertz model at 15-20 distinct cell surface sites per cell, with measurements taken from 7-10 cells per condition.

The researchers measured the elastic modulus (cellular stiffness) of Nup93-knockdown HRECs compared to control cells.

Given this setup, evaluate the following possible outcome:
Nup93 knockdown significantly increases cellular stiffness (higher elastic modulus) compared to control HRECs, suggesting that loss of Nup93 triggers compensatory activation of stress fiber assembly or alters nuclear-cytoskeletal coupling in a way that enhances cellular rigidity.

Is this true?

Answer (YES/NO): YES